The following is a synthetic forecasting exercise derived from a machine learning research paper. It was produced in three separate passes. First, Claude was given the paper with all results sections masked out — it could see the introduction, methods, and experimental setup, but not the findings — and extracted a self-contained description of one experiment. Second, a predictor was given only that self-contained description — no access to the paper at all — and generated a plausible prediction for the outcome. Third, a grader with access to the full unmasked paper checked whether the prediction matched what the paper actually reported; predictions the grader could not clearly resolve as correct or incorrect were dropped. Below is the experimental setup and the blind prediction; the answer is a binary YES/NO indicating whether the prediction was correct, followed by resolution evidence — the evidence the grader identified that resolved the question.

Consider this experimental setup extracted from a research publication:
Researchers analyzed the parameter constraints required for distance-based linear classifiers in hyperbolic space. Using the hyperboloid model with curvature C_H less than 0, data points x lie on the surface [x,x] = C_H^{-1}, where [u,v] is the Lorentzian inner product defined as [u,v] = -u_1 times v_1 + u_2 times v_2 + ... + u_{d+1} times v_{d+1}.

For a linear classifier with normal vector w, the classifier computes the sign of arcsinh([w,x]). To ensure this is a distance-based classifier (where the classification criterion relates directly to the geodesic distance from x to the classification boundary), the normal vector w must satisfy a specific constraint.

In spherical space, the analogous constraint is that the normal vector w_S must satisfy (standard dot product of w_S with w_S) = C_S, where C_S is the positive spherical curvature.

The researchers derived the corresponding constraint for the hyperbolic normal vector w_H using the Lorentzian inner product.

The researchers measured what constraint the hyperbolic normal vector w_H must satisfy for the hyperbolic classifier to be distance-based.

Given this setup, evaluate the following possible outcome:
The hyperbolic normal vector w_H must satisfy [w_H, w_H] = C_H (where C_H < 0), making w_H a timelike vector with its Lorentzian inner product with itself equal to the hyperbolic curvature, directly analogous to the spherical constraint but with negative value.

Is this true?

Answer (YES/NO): NO